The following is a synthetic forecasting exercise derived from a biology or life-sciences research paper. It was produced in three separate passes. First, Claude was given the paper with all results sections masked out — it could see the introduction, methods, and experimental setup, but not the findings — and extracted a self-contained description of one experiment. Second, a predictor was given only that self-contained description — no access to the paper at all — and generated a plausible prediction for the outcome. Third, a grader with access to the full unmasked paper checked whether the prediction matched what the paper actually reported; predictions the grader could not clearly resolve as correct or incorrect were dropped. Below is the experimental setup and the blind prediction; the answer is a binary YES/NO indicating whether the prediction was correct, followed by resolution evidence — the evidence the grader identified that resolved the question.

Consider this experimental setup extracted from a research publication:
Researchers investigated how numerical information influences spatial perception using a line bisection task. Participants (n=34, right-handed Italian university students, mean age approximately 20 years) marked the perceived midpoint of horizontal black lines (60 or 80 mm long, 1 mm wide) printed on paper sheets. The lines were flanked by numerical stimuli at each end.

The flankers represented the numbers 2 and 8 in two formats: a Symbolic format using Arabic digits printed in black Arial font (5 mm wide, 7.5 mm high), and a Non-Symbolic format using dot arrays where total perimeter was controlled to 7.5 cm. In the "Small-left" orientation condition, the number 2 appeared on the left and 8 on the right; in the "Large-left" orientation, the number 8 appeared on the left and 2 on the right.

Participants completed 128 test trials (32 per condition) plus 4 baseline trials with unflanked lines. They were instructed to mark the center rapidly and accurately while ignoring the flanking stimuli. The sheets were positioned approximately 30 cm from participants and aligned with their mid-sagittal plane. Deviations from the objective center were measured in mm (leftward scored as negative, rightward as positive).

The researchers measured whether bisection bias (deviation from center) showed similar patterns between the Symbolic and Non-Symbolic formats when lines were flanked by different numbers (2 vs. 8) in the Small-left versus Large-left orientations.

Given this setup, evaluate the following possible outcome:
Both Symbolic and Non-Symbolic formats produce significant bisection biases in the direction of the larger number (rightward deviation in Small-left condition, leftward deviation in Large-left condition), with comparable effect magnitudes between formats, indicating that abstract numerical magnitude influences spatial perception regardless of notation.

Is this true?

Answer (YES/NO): NO